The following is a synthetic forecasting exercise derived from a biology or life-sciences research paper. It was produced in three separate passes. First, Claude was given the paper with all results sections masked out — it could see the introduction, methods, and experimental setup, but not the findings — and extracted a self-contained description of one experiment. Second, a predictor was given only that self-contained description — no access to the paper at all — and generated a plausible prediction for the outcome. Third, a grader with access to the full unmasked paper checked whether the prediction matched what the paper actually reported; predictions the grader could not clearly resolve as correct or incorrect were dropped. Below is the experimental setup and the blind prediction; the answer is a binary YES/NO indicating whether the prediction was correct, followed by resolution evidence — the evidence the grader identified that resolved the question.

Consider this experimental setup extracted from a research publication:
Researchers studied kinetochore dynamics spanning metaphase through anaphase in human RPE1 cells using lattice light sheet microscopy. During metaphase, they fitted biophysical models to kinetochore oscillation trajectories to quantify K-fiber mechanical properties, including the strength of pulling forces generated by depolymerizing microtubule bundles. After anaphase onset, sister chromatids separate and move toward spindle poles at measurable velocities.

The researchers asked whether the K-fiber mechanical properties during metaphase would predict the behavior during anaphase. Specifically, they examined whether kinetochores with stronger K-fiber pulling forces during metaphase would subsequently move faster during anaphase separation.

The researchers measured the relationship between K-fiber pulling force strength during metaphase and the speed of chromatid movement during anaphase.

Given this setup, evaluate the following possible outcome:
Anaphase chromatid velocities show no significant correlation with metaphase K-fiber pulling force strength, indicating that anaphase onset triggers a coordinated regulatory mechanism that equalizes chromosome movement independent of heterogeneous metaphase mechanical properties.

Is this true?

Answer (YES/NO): NO